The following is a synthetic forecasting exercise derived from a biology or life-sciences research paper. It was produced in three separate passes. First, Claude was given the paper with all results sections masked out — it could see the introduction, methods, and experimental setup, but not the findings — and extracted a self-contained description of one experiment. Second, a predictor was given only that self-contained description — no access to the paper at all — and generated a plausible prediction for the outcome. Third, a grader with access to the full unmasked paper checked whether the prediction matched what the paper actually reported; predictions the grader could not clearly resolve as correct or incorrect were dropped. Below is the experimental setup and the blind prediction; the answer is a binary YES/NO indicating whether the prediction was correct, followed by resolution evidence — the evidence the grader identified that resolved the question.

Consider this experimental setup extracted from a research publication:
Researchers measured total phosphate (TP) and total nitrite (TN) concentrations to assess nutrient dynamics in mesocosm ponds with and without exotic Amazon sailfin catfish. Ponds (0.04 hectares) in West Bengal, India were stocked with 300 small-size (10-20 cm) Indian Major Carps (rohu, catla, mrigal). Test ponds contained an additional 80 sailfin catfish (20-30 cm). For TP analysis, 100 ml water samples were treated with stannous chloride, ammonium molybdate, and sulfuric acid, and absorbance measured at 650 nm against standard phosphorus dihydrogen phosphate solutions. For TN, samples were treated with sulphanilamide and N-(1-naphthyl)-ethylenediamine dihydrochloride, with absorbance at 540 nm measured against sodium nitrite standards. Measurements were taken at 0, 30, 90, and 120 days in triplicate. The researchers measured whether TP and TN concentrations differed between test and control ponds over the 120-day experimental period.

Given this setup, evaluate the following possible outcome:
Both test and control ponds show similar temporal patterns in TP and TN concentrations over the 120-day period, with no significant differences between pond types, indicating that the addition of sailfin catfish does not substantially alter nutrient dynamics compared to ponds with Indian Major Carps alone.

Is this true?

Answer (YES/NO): YES